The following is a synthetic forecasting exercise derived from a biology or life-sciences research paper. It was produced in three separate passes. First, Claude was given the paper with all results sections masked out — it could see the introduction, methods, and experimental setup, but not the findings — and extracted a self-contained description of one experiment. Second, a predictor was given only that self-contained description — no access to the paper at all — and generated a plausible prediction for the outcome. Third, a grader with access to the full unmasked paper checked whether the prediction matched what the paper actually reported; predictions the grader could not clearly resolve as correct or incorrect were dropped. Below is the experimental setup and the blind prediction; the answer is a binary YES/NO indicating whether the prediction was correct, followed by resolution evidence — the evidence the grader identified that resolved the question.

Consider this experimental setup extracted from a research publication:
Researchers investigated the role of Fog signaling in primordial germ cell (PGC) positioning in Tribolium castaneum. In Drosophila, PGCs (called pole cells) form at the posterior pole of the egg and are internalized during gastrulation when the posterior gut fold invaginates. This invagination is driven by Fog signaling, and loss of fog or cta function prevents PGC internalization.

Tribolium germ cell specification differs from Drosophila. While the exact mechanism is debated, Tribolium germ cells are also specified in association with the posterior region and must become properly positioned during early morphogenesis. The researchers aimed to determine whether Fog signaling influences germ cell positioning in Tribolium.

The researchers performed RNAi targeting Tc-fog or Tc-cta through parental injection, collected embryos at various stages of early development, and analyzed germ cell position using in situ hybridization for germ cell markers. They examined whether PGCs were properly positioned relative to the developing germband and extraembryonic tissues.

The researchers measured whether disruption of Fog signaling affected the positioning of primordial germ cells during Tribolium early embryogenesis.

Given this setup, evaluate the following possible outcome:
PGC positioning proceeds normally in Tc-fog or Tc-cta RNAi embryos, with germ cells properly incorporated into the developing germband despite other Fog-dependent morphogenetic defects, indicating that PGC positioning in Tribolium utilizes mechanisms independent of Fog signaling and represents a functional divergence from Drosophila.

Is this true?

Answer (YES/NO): NO